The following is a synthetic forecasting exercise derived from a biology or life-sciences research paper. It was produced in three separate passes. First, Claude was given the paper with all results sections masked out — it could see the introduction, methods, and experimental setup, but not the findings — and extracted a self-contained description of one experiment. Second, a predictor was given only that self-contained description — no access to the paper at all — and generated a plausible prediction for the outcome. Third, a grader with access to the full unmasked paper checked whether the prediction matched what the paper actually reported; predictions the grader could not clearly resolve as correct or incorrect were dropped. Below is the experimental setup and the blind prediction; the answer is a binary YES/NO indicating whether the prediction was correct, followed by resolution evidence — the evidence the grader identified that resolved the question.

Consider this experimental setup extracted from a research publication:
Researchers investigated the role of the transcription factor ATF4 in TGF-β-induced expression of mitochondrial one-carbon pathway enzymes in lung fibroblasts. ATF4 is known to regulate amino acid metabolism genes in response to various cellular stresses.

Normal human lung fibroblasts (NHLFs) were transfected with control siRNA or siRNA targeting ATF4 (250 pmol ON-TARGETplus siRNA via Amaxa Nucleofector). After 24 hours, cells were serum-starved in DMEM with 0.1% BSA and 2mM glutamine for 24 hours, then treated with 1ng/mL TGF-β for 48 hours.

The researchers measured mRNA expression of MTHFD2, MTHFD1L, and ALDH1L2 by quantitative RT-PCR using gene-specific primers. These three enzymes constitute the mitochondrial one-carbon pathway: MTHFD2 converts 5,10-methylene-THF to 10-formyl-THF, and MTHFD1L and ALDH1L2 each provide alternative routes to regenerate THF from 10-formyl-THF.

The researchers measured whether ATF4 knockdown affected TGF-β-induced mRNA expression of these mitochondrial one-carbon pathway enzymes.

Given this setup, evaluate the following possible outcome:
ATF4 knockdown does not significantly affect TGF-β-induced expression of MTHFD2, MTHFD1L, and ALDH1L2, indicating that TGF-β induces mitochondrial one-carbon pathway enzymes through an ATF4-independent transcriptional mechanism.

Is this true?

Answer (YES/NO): NO